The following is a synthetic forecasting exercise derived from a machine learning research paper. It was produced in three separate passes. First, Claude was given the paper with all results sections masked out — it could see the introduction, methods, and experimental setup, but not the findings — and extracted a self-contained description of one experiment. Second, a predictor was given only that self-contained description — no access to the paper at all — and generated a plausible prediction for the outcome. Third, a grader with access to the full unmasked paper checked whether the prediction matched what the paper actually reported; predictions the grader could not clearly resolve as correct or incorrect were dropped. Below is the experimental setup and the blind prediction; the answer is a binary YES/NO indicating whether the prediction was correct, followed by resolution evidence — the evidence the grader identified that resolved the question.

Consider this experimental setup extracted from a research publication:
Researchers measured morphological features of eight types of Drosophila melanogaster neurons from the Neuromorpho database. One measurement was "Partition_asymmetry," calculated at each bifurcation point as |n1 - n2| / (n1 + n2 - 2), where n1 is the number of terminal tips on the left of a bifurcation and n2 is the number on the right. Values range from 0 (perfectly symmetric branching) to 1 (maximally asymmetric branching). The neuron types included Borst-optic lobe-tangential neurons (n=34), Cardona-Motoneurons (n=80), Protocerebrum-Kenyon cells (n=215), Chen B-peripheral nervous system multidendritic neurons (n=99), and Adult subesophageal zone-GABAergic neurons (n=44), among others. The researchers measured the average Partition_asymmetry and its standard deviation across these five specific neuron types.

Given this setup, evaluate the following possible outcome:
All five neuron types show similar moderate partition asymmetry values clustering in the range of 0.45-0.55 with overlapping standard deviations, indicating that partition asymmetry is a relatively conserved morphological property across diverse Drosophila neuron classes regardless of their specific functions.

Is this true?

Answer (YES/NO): NO